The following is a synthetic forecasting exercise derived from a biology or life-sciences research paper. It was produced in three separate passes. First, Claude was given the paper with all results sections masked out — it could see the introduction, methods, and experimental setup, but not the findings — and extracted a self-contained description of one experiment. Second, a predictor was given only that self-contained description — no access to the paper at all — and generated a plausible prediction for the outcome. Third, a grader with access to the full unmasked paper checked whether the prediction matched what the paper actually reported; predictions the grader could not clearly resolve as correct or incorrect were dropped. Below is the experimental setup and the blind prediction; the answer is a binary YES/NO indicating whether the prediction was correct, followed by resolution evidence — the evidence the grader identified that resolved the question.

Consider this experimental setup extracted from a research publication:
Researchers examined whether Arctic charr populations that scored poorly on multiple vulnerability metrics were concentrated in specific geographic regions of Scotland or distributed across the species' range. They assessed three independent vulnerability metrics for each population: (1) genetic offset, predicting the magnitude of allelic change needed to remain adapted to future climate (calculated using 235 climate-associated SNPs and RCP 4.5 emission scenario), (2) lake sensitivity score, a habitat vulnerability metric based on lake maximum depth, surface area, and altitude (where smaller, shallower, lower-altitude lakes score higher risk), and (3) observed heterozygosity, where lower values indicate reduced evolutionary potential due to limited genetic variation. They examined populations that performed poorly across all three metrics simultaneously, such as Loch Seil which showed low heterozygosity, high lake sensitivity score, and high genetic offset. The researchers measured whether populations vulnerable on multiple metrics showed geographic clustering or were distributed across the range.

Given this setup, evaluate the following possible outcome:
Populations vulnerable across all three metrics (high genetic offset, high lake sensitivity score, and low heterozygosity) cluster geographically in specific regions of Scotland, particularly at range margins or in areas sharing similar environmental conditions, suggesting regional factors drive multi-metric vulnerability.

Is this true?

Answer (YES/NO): NO